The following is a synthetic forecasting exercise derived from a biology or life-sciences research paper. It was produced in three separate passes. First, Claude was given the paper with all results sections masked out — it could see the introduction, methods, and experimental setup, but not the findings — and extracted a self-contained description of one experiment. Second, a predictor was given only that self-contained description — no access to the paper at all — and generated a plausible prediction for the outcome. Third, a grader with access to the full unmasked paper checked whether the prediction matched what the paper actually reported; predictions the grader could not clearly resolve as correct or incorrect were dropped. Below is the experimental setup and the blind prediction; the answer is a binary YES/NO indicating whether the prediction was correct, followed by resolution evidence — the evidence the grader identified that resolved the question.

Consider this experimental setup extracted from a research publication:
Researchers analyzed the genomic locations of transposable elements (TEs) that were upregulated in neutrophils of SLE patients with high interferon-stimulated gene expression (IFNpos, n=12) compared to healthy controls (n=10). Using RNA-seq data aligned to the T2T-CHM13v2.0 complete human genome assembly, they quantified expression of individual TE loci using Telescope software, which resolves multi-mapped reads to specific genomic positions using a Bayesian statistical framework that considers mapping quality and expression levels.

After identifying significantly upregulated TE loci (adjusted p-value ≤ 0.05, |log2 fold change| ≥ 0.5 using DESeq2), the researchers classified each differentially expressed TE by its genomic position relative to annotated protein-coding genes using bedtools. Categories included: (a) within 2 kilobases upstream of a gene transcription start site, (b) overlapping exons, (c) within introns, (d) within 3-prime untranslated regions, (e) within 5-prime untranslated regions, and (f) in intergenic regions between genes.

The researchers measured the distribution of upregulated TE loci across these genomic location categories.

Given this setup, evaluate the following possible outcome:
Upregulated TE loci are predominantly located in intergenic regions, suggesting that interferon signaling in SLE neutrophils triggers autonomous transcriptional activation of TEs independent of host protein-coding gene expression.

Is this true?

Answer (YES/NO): NO